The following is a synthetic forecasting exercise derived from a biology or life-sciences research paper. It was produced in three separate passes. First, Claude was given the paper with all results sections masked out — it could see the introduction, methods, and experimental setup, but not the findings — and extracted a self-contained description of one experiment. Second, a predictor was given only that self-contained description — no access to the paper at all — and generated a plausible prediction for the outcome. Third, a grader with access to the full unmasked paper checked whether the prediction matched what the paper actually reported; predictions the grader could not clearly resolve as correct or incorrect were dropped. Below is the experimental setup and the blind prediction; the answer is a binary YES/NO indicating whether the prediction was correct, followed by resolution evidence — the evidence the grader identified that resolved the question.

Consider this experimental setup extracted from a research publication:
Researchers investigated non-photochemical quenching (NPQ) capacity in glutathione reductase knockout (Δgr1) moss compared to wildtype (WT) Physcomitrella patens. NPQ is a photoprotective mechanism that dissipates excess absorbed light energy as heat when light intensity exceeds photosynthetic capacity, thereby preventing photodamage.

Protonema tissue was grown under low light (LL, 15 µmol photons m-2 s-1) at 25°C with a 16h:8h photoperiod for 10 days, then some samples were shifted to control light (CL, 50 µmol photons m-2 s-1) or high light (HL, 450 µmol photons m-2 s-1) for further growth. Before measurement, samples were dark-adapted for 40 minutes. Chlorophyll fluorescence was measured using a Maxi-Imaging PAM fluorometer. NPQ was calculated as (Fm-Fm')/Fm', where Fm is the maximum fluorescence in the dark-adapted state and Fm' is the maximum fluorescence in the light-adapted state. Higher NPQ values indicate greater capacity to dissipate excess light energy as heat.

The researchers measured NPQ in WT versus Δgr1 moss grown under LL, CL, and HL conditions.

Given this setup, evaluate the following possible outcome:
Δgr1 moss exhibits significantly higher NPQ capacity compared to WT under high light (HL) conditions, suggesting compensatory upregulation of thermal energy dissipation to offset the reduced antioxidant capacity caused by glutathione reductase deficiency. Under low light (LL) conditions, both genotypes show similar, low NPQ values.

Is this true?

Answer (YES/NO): NO